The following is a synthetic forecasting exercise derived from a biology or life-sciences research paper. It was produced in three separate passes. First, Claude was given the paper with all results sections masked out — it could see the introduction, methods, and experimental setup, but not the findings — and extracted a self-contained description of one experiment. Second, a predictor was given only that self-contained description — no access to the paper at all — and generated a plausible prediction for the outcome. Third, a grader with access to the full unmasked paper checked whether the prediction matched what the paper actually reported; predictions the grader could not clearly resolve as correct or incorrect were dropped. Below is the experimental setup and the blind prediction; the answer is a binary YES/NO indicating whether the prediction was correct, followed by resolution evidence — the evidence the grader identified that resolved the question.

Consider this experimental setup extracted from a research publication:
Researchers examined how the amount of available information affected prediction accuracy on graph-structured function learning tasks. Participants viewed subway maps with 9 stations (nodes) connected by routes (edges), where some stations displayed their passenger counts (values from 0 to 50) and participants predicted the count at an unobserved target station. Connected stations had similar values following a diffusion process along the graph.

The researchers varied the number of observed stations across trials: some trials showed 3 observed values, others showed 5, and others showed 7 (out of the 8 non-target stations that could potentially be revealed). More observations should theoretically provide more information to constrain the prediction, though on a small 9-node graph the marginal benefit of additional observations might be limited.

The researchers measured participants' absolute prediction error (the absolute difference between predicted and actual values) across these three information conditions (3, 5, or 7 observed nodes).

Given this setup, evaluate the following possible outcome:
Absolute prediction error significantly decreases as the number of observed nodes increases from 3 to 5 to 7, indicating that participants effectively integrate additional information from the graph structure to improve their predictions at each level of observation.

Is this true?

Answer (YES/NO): YES